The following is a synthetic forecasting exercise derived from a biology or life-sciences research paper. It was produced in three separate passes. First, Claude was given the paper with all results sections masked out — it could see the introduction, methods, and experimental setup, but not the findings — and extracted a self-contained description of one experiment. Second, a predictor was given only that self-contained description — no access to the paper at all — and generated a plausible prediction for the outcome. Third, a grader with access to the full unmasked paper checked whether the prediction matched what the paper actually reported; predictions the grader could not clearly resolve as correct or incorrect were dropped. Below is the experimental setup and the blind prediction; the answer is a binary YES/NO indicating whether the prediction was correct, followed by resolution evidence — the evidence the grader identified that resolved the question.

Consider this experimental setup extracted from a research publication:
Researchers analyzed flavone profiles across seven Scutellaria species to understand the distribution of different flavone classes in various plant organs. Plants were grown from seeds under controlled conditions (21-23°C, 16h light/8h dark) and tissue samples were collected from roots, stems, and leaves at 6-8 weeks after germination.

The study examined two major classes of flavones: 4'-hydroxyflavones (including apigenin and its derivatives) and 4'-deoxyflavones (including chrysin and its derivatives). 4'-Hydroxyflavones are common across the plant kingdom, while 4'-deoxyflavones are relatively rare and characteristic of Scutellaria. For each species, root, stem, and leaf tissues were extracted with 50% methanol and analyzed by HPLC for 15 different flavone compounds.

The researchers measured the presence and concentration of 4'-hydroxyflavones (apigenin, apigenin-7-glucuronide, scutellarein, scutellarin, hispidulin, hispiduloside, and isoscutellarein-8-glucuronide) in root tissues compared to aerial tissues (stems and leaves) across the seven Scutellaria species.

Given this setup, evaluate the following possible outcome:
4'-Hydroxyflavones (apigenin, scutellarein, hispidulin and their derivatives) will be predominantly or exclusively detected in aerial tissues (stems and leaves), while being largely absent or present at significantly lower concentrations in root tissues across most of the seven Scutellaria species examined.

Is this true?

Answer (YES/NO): YES